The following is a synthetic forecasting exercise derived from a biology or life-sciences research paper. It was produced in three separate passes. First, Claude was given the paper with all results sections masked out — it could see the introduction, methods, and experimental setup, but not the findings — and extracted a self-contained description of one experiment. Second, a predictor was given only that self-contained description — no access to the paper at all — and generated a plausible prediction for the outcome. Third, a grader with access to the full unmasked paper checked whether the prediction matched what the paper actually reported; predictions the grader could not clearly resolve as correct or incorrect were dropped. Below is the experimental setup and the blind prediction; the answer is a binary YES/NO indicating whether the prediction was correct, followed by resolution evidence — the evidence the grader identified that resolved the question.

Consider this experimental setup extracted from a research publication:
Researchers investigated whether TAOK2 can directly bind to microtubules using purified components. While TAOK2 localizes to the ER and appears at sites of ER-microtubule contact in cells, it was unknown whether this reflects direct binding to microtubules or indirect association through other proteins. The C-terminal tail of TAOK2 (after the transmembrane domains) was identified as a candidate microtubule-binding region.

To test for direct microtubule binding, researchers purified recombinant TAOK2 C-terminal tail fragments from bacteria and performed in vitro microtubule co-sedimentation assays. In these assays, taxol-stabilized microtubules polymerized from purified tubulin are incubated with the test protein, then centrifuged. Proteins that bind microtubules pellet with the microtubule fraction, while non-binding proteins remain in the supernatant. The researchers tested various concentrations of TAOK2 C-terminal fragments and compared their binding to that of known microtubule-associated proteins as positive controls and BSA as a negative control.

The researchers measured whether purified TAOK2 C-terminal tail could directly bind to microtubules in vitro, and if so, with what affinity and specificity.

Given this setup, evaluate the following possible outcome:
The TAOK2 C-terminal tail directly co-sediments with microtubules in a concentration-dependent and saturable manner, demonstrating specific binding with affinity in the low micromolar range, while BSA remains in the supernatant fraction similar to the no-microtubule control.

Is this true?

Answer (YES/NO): YES